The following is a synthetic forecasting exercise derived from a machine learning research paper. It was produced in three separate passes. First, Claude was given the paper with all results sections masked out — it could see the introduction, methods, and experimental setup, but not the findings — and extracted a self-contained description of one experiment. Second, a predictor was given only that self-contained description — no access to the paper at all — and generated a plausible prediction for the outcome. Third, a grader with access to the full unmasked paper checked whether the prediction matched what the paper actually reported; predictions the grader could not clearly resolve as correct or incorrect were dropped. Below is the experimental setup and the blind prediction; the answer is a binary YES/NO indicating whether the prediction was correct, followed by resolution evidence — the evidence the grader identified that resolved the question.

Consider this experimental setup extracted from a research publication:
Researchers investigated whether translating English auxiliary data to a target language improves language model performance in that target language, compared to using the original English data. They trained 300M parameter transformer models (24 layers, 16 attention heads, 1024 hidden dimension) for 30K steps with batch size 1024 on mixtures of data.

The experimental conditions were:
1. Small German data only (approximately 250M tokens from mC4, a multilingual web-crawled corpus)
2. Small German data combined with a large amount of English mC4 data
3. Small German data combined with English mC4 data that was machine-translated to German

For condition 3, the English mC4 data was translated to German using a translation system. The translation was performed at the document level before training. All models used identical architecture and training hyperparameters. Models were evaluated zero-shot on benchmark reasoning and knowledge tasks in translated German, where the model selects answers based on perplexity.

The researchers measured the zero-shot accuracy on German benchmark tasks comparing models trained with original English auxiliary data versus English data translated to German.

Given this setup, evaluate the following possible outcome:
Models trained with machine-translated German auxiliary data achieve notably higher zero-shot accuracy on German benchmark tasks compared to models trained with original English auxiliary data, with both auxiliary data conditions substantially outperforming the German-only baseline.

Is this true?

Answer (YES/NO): YES